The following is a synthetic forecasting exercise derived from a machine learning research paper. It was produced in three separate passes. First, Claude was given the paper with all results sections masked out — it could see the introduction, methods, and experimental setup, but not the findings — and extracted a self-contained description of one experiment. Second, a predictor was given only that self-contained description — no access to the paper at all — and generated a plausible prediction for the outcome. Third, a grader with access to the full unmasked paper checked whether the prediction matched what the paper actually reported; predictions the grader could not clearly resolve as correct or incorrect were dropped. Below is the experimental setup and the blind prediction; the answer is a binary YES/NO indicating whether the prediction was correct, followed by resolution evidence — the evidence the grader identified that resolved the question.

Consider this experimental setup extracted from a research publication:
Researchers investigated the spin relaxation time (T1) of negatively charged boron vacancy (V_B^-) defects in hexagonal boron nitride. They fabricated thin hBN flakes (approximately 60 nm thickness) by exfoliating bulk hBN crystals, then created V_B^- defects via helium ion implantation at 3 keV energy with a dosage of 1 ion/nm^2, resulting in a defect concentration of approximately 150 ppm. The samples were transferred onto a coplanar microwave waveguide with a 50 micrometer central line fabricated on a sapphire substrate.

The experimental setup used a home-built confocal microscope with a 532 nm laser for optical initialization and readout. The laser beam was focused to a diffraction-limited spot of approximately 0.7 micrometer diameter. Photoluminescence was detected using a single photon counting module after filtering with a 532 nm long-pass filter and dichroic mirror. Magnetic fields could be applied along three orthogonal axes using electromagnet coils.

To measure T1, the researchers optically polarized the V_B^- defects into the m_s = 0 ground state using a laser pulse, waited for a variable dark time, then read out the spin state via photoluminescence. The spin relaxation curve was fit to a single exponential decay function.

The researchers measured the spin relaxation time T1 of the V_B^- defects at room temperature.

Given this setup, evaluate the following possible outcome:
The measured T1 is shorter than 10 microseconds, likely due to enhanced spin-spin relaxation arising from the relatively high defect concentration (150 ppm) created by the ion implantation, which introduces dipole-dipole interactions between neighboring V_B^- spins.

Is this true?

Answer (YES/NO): NO